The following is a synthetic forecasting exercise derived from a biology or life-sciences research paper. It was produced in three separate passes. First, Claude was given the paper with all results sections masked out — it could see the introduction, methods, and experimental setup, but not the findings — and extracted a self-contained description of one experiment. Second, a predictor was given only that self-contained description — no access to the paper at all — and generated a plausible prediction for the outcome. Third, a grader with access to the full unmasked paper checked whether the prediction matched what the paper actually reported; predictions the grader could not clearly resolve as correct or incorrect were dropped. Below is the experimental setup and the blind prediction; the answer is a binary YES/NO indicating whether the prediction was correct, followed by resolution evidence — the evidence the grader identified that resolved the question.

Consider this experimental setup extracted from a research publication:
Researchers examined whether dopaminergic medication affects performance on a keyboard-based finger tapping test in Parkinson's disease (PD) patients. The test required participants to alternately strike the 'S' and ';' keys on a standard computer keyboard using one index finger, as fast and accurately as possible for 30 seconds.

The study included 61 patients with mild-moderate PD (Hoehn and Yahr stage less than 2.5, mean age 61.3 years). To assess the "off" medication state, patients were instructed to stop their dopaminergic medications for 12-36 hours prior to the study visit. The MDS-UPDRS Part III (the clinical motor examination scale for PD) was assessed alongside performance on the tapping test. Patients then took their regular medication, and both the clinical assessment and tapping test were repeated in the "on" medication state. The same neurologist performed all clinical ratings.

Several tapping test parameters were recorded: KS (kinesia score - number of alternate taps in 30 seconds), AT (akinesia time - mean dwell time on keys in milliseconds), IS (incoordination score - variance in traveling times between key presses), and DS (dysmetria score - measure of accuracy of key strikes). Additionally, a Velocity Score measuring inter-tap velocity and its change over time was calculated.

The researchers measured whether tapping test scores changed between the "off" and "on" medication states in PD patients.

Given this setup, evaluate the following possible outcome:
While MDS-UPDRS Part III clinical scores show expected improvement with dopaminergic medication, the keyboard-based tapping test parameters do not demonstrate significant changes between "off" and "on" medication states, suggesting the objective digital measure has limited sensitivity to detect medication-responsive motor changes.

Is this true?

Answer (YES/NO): NO